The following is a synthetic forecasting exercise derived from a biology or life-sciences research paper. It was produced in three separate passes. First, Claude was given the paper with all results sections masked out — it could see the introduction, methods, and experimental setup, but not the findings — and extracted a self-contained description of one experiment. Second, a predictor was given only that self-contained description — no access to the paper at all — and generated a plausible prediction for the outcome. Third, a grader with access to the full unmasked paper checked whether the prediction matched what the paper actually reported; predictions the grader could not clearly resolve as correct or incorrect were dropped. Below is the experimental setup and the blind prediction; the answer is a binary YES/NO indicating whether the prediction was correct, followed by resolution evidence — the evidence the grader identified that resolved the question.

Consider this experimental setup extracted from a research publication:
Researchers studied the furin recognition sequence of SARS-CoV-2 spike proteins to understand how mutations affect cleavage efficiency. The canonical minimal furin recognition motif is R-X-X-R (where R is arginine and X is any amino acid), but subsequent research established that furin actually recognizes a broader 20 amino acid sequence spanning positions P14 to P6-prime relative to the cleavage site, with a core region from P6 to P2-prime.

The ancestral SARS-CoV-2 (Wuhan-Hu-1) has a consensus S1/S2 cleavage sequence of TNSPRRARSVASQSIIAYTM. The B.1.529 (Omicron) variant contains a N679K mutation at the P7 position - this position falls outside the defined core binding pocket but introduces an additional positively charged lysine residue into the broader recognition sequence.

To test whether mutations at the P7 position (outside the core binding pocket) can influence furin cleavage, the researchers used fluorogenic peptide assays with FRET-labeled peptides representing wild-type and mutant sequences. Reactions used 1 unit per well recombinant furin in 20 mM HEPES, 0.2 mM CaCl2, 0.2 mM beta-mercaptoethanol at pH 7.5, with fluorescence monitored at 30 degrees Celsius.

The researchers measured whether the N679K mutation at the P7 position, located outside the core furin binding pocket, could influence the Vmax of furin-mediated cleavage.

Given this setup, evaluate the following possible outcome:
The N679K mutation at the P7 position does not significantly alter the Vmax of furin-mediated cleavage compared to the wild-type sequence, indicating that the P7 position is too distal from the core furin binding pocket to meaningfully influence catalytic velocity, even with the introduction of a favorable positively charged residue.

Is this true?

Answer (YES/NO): NO